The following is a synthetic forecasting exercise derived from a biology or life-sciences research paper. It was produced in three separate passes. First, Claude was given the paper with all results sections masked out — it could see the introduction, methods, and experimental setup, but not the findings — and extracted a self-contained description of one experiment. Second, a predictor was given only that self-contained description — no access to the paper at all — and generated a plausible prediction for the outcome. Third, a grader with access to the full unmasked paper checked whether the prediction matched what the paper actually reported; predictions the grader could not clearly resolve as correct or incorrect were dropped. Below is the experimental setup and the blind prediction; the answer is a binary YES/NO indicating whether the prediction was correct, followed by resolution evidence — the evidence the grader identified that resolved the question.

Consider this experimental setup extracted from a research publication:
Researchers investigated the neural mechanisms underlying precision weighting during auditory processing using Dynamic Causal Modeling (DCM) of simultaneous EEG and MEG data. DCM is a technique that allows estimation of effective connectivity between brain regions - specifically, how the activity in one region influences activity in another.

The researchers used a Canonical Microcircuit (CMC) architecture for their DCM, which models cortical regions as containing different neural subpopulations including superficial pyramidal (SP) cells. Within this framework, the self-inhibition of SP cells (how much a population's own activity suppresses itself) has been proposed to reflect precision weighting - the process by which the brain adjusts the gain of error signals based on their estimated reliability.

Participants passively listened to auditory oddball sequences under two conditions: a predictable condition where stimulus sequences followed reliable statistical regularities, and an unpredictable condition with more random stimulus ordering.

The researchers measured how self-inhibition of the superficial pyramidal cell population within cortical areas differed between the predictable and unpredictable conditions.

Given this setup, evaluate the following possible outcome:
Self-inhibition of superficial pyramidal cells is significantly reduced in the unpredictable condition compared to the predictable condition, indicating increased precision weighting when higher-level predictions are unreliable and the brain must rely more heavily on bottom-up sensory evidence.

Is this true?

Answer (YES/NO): NO